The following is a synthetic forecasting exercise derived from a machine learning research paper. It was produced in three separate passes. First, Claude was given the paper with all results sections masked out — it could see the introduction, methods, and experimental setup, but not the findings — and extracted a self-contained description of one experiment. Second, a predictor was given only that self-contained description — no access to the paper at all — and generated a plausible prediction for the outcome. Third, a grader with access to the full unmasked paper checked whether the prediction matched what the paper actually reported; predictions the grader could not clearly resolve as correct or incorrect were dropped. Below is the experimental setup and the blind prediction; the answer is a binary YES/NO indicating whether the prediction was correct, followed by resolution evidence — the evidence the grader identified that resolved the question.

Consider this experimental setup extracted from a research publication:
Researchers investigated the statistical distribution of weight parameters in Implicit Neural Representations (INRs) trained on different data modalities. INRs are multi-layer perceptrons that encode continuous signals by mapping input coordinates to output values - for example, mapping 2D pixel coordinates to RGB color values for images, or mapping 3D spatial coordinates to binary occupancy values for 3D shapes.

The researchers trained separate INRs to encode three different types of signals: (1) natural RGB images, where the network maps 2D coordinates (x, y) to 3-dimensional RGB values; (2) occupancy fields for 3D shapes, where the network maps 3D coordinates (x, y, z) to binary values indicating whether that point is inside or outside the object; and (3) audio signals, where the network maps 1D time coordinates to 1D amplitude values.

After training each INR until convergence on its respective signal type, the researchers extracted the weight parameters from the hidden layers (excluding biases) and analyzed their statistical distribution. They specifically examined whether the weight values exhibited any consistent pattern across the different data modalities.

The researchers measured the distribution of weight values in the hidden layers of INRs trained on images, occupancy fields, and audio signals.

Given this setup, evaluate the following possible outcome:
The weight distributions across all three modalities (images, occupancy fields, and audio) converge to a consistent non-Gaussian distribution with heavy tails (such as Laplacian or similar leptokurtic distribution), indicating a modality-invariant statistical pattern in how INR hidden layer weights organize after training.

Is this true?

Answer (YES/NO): NO